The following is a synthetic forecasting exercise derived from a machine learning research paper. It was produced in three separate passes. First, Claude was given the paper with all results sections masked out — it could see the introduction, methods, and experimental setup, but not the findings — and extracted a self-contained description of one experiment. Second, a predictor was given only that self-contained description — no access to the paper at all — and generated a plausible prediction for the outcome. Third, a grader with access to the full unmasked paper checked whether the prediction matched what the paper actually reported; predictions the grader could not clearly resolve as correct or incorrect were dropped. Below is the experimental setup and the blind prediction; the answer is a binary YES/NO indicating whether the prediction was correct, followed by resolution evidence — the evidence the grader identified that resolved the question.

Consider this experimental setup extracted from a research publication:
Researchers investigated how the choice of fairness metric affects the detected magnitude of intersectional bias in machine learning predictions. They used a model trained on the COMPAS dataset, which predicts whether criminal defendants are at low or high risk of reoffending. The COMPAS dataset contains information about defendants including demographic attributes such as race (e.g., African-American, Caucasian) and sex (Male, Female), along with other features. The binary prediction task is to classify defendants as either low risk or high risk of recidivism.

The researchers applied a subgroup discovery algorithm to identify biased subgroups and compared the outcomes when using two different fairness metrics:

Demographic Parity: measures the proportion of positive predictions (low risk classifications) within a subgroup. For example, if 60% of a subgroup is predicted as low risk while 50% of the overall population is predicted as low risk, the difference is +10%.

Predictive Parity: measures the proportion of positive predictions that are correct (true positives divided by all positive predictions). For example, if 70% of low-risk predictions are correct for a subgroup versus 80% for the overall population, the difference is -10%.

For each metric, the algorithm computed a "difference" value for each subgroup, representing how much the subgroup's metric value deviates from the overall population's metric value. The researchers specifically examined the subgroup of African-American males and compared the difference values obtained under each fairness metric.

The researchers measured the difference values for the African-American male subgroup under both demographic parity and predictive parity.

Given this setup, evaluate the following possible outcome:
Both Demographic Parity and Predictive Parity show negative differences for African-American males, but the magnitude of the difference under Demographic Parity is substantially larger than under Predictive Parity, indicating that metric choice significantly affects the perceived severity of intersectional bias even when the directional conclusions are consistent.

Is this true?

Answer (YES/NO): YES